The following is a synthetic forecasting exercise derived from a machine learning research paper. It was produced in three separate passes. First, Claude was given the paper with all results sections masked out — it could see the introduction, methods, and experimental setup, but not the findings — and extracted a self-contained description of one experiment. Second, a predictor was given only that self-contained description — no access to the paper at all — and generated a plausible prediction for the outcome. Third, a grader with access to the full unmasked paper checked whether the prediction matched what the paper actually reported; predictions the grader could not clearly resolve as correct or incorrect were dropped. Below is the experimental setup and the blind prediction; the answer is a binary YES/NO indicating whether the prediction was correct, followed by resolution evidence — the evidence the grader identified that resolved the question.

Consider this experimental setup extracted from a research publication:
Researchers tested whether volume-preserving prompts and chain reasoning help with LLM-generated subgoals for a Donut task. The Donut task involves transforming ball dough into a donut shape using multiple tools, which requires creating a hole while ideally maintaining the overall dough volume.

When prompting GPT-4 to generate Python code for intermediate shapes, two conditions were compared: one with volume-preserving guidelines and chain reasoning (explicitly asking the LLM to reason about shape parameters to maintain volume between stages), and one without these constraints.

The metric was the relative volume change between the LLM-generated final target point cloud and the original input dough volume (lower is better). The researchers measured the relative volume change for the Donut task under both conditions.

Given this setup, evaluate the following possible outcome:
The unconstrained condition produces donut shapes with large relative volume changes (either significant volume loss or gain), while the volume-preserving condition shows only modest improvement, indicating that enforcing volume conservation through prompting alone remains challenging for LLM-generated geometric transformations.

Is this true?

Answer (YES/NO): NO